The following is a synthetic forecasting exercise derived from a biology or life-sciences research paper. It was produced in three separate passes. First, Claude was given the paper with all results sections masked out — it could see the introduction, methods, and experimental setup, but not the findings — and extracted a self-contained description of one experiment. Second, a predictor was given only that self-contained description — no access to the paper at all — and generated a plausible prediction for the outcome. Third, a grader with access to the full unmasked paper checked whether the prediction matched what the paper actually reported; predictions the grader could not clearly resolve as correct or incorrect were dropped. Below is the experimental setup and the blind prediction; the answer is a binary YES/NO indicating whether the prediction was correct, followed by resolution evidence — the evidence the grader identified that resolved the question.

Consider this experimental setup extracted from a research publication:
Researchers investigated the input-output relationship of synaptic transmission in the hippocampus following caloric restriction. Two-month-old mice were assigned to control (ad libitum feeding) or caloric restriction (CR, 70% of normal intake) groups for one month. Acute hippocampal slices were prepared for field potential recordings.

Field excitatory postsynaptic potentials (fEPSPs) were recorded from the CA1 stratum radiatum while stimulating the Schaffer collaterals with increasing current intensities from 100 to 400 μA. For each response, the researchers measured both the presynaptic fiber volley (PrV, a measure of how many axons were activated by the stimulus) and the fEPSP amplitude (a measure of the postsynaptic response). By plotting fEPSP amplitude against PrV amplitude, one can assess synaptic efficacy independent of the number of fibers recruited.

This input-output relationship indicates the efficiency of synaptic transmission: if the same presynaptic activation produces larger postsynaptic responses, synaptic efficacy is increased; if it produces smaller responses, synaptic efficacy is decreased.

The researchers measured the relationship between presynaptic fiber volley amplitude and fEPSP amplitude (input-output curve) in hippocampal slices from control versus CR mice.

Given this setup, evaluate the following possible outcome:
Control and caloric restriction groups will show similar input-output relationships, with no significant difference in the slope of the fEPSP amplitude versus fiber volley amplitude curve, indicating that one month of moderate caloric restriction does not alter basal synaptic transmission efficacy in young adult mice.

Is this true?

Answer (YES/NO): YES